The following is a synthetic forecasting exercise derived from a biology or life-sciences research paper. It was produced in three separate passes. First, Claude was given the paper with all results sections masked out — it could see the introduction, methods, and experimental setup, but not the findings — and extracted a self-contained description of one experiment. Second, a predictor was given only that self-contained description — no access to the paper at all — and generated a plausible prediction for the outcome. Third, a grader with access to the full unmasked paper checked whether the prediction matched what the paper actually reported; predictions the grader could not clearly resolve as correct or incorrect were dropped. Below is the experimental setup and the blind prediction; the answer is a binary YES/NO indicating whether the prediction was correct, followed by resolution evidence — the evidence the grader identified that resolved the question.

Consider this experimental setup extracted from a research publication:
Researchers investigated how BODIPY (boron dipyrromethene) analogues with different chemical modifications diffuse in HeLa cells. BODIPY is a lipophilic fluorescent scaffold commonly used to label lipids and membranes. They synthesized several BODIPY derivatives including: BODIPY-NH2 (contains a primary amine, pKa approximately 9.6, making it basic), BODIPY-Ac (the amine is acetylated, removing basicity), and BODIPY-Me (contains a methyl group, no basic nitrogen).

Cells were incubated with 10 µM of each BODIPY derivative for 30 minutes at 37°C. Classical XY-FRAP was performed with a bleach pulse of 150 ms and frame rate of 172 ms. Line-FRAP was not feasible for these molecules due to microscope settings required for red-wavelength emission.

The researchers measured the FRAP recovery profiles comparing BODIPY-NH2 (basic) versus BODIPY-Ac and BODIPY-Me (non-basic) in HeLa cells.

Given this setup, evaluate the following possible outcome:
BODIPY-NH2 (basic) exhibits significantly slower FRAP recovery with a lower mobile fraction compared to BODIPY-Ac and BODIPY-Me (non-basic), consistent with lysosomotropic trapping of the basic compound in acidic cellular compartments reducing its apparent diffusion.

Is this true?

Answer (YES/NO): YES